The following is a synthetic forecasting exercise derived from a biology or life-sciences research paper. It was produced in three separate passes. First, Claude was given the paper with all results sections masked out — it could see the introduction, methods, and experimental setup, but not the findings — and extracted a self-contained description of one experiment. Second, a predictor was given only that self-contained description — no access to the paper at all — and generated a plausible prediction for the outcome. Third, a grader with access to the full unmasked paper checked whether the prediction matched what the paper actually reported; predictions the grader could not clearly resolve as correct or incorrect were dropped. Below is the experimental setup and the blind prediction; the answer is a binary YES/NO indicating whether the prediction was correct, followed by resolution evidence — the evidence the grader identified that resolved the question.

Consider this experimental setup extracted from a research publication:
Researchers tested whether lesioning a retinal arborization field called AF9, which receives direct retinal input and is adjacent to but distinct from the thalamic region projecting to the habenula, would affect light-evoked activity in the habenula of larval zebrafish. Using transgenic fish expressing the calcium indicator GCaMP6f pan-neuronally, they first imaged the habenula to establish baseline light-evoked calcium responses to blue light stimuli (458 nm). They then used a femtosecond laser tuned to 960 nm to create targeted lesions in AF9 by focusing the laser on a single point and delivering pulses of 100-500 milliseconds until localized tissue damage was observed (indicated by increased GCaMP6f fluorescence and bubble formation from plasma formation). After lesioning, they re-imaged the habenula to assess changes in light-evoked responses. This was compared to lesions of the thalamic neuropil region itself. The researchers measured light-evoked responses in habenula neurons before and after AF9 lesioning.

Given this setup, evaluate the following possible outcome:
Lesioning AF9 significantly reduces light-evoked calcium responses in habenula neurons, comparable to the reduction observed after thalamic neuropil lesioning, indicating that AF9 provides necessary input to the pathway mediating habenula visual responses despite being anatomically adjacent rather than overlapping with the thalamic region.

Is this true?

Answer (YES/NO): NO